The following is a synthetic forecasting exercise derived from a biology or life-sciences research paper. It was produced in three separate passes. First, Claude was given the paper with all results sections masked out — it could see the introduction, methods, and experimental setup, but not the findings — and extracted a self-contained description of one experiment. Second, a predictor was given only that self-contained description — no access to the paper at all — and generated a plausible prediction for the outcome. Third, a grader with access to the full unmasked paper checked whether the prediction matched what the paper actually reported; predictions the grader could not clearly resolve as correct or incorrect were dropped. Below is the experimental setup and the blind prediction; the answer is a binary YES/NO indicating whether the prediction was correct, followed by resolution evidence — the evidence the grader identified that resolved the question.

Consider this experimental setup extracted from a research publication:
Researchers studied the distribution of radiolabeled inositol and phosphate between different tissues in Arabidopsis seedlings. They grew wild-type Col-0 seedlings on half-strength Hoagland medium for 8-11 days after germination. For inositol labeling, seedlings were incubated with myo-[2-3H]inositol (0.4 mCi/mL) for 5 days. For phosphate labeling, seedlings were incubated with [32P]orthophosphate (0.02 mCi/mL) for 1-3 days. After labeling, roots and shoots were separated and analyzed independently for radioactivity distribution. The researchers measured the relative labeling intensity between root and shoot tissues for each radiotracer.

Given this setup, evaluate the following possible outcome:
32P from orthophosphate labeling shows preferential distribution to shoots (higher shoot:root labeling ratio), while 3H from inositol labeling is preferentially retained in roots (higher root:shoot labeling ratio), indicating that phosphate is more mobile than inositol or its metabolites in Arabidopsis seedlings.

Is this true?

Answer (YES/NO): YES